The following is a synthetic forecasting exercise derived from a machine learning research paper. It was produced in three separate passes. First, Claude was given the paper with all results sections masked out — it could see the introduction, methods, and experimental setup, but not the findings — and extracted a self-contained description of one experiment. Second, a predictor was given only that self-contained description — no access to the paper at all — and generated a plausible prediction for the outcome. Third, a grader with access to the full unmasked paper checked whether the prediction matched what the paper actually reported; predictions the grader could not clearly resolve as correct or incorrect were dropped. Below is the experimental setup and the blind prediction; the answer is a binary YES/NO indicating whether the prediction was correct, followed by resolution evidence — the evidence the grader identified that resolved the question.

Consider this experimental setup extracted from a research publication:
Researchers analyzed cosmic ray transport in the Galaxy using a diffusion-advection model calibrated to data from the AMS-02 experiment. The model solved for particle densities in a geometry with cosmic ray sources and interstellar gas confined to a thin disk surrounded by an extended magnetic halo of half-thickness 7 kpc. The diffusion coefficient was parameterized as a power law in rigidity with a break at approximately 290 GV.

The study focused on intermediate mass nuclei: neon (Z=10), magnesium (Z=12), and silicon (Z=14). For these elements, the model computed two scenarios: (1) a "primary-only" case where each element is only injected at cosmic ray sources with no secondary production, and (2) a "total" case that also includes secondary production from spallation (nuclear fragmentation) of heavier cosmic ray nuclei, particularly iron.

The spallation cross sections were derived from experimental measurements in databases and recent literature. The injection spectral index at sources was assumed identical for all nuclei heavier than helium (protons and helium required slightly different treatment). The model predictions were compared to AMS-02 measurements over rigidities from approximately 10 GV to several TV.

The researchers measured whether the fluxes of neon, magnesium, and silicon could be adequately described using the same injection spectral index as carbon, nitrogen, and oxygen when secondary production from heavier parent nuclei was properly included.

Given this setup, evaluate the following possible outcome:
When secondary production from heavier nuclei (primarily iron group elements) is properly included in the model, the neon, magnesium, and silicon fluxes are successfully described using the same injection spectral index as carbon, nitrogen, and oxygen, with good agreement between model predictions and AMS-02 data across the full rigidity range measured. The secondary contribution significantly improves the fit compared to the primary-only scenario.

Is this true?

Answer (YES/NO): YES